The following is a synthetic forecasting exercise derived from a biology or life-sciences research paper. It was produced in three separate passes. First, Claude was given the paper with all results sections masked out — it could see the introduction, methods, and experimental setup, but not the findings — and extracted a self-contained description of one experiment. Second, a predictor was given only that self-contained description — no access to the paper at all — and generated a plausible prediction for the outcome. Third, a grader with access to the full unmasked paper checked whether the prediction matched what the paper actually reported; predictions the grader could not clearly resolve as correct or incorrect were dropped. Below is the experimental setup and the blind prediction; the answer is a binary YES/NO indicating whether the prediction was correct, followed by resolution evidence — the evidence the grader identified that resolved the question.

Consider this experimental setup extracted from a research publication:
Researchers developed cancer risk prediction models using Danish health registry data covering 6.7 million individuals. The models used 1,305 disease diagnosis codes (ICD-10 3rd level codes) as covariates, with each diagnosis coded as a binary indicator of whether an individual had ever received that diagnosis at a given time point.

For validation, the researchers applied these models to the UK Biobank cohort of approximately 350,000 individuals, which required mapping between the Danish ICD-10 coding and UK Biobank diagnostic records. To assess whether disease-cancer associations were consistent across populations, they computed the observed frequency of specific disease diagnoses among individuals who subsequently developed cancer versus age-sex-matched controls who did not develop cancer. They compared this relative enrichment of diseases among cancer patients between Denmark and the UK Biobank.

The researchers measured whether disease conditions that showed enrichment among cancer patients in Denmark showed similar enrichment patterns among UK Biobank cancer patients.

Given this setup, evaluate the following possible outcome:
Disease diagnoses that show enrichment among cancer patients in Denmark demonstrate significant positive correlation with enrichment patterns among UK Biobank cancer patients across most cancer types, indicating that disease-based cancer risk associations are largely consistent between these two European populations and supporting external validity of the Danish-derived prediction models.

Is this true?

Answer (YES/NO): YES